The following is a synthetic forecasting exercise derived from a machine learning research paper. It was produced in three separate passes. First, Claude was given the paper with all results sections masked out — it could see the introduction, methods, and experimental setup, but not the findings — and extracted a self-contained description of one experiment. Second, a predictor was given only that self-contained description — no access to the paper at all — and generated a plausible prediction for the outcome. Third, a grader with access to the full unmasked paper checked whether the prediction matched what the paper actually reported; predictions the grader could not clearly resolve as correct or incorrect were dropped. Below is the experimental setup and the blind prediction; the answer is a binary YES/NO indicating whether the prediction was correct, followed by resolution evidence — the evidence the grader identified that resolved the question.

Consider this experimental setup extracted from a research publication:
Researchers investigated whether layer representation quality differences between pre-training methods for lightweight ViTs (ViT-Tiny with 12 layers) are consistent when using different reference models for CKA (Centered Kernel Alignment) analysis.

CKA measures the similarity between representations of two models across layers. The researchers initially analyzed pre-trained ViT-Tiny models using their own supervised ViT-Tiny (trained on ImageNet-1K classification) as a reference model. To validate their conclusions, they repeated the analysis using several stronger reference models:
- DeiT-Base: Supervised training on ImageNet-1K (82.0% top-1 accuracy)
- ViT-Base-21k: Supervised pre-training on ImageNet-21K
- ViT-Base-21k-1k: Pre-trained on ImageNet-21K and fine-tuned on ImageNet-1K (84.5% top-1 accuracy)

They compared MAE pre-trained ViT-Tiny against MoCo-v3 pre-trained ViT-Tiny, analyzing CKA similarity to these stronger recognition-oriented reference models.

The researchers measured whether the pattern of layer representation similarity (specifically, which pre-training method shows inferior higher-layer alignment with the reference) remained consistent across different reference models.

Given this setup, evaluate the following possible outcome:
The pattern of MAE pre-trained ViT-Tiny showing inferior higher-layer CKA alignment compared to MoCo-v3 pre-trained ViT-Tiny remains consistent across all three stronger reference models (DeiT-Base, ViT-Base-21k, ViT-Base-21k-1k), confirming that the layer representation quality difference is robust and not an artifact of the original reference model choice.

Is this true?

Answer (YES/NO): YES